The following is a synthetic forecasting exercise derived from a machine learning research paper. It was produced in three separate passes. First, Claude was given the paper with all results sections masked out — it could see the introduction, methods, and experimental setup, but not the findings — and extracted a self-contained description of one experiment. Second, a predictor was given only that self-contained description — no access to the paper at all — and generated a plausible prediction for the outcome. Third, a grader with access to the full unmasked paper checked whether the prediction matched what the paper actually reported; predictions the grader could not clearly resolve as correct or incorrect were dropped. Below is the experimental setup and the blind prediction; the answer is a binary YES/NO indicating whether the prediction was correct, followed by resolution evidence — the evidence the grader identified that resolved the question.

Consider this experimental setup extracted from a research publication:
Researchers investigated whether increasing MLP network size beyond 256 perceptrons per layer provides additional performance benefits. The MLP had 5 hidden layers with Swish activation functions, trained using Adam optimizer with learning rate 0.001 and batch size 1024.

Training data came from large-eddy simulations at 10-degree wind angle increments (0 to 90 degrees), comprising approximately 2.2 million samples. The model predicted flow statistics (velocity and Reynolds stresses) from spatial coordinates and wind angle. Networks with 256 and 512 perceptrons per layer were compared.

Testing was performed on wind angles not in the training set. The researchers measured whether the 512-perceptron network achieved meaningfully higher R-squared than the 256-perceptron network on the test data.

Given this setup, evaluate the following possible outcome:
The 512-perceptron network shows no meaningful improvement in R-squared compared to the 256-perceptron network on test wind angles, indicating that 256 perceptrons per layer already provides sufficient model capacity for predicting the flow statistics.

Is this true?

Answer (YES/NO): YES